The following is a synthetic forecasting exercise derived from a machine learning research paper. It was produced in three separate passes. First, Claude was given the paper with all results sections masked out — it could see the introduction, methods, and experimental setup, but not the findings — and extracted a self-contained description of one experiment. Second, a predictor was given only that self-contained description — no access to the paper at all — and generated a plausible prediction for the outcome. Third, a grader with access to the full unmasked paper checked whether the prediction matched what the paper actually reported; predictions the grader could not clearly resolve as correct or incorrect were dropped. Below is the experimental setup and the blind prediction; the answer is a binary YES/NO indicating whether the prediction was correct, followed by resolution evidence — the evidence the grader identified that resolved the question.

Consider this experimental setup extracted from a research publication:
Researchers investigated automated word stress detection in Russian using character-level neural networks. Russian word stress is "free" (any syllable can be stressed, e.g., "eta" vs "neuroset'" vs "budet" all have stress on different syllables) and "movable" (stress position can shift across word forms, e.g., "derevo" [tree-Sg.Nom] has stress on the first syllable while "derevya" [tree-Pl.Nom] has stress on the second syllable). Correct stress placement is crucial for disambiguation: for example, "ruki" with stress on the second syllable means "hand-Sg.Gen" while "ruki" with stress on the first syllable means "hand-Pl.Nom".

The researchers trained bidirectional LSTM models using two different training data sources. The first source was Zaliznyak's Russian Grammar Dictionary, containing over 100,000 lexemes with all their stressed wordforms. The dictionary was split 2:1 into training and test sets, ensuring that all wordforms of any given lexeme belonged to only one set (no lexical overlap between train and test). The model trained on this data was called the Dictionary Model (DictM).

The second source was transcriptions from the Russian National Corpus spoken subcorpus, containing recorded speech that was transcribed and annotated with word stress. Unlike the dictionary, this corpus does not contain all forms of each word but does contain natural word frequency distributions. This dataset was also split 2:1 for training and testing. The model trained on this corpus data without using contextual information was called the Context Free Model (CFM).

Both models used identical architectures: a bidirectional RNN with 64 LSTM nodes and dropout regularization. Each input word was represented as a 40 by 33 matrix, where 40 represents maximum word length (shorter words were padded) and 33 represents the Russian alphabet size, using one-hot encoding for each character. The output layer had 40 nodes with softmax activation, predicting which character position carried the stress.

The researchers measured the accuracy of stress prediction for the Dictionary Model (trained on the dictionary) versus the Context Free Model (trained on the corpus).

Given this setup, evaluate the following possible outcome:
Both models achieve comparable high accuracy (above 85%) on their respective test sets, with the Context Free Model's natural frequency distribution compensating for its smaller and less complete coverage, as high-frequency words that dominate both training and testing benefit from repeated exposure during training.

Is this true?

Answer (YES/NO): NO